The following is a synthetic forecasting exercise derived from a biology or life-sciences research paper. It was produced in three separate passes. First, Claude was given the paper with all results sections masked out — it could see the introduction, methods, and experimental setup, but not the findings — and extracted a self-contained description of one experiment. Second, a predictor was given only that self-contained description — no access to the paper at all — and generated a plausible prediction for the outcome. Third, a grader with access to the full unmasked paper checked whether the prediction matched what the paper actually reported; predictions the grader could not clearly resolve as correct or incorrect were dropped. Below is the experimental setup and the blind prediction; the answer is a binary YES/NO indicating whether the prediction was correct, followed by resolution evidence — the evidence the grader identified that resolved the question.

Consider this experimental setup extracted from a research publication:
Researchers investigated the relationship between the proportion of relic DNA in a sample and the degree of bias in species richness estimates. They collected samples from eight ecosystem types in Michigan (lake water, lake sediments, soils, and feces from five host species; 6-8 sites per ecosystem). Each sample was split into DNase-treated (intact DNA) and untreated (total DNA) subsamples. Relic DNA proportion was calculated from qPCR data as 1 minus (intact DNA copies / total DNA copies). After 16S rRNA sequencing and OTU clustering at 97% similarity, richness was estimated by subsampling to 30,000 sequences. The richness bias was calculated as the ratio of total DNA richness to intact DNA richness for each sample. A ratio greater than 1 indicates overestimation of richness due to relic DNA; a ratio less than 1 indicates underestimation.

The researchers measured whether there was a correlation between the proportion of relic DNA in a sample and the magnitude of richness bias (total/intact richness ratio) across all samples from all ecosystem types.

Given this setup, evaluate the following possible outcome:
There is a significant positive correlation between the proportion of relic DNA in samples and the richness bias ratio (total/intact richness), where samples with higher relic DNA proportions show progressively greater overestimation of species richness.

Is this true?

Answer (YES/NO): NO